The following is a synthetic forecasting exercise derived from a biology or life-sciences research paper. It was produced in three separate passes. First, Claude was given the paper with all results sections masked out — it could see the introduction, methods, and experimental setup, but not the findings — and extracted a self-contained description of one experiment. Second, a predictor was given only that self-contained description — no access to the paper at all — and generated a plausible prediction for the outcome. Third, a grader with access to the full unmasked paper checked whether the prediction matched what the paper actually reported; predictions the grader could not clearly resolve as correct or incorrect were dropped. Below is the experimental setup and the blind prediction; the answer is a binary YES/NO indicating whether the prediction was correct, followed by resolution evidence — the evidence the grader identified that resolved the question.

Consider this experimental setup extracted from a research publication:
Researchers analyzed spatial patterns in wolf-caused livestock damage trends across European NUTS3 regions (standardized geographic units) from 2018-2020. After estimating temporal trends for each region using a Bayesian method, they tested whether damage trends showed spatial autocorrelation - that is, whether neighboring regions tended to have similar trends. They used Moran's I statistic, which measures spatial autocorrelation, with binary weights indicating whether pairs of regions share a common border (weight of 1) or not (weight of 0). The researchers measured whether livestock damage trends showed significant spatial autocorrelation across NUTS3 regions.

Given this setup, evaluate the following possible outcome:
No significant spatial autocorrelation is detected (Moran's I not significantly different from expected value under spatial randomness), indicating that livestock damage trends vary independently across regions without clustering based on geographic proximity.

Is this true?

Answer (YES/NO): NO